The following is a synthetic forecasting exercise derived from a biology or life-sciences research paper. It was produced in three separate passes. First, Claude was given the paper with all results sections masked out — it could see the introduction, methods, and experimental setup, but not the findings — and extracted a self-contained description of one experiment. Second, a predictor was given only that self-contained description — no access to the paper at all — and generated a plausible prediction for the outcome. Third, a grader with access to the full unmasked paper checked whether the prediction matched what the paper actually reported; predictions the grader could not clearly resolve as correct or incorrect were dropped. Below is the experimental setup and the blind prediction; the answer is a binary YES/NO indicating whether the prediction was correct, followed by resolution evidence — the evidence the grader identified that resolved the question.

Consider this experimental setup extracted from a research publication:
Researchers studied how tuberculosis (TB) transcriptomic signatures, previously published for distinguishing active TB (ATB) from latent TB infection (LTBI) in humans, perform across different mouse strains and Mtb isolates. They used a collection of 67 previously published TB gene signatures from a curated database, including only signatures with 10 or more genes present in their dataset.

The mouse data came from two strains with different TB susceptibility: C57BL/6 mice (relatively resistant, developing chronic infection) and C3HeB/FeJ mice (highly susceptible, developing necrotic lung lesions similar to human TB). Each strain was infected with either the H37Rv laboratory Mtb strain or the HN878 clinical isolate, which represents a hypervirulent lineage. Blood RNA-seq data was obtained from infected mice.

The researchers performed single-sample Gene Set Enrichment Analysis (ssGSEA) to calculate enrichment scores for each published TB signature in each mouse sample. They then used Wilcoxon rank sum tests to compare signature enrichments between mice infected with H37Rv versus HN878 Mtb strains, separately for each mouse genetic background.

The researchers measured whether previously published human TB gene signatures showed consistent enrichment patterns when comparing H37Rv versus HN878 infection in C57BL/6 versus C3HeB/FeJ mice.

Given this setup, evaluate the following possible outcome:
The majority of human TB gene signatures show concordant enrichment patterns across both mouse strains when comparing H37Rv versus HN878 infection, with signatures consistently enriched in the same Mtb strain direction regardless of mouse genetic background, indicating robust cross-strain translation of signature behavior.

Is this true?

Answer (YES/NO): NO